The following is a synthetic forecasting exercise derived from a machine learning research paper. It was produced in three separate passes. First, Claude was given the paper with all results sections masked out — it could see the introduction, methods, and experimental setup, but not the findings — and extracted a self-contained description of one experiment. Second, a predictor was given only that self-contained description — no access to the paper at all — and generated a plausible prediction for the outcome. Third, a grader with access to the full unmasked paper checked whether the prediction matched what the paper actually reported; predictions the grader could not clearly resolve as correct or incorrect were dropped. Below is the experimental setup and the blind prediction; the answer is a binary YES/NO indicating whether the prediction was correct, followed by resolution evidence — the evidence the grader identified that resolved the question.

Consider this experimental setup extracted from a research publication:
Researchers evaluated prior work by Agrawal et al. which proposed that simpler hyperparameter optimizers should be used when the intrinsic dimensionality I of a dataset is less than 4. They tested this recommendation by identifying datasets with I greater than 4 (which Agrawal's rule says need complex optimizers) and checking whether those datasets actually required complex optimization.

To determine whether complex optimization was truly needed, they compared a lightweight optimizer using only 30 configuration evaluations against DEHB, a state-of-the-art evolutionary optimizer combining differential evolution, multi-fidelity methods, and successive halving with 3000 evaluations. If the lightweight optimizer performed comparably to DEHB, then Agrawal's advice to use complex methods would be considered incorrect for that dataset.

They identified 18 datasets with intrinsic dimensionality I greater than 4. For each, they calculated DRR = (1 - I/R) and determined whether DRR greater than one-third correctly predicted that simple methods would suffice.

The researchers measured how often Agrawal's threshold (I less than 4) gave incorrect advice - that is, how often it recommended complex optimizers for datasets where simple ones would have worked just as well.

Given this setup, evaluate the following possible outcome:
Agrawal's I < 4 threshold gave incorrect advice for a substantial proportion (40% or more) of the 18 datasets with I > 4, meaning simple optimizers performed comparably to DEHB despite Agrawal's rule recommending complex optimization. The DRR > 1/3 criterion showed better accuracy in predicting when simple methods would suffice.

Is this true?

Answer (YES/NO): YES